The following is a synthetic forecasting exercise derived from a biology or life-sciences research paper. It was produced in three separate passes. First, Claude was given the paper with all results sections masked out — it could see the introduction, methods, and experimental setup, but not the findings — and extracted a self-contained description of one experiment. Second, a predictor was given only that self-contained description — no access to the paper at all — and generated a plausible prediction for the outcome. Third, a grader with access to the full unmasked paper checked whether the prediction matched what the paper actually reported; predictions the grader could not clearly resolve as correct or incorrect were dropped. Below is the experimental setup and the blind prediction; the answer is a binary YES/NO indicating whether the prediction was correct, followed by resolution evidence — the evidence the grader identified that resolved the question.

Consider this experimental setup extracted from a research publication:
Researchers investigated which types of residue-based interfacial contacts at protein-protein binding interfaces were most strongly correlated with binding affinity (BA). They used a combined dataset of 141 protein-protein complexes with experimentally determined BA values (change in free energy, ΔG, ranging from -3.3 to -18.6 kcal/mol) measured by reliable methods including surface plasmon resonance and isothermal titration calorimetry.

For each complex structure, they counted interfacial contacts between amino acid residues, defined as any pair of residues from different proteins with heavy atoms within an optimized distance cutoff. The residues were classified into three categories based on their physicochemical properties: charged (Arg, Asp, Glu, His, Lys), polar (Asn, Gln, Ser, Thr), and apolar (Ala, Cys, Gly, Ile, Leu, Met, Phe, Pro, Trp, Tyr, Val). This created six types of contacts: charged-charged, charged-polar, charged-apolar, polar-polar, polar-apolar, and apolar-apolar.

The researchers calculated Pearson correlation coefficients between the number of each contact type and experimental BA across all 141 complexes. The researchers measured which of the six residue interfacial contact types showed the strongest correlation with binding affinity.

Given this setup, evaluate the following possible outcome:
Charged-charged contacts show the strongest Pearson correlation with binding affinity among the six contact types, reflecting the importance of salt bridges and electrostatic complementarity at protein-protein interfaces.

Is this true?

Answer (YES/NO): NO